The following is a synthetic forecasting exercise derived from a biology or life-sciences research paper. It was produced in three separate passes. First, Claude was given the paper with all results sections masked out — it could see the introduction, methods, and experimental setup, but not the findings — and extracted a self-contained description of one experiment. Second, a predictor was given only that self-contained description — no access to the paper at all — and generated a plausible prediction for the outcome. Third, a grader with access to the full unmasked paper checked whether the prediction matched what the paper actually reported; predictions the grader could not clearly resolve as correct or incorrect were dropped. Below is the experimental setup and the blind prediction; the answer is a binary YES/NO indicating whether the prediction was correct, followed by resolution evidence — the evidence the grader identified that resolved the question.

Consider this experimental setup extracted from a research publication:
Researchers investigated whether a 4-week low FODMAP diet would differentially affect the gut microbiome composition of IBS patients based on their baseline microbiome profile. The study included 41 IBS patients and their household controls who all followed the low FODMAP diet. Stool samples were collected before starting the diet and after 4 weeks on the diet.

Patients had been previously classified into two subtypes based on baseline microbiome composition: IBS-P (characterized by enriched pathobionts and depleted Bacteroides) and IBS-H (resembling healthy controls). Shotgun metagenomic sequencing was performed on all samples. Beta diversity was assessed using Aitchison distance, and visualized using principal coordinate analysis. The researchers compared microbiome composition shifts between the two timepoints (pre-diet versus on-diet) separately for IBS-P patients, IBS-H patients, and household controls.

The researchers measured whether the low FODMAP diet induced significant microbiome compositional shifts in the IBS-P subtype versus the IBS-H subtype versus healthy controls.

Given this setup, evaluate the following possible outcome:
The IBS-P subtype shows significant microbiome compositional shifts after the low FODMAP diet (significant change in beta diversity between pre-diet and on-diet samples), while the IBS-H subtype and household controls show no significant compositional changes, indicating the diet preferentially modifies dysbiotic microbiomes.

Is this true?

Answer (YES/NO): YES